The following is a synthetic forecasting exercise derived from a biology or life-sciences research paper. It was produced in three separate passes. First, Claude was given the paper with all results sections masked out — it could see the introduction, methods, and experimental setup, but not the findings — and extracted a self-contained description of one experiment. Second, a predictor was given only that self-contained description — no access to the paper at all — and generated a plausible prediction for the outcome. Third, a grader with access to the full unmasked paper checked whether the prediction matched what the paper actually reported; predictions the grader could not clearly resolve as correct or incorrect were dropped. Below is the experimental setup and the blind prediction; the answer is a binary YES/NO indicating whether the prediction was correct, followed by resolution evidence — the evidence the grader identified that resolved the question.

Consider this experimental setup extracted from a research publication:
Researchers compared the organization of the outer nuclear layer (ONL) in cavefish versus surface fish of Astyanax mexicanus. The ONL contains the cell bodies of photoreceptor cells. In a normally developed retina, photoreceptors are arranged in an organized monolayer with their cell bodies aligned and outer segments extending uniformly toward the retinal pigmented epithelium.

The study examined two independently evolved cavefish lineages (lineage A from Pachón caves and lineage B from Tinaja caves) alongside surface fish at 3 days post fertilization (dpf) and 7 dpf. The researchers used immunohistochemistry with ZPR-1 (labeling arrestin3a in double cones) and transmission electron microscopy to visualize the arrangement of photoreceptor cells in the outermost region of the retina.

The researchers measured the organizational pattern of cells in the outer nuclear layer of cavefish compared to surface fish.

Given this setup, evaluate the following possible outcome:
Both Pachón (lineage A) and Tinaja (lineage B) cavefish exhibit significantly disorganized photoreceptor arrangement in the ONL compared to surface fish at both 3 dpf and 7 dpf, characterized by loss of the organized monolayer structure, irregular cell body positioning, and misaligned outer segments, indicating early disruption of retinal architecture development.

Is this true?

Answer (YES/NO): NO